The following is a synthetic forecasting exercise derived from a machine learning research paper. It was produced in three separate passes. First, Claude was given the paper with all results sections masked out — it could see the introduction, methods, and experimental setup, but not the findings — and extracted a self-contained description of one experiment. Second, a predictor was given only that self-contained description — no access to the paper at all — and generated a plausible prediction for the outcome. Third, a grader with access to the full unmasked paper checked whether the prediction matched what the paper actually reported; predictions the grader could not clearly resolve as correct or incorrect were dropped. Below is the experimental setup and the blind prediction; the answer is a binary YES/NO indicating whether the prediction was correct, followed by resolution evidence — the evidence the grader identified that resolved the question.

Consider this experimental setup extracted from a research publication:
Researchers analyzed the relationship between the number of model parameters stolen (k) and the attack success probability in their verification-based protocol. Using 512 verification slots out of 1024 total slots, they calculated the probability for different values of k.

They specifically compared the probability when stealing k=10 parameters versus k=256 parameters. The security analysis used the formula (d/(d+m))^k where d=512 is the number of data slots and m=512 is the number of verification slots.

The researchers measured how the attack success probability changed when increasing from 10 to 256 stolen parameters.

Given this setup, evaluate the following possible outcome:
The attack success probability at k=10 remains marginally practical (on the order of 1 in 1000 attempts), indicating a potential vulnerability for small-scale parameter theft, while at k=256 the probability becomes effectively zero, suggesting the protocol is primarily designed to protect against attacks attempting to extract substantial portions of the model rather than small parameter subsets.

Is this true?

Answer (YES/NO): NO